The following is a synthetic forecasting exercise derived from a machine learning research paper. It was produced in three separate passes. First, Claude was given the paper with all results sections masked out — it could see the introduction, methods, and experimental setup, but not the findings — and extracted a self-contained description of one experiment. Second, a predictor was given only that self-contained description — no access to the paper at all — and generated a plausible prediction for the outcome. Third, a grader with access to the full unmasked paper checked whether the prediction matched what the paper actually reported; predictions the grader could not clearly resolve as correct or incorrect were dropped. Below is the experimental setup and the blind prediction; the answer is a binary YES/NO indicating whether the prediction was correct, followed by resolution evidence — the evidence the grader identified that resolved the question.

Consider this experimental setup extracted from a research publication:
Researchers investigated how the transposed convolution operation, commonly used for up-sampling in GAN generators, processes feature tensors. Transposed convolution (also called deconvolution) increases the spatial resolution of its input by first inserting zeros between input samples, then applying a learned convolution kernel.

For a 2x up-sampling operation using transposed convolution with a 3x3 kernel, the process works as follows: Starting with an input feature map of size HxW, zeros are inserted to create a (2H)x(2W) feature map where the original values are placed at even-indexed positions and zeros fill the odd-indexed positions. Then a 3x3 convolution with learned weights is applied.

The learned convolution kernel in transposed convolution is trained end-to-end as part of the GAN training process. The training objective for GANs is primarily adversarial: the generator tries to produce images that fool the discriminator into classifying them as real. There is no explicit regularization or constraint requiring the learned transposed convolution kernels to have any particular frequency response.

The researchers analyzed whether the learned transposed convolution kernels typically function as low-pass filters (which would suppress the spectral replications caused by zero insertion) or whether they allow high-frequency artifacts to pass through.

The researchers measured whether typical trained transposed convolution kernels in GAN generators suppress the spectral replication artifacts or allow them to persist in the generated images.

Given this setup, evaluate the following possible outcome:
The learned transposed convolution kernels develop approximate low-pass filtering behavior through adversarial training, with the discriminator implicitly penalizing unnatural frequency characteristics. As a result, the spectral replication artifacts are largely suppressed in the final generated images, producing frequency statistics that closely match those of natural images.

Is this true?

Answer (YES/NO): NO